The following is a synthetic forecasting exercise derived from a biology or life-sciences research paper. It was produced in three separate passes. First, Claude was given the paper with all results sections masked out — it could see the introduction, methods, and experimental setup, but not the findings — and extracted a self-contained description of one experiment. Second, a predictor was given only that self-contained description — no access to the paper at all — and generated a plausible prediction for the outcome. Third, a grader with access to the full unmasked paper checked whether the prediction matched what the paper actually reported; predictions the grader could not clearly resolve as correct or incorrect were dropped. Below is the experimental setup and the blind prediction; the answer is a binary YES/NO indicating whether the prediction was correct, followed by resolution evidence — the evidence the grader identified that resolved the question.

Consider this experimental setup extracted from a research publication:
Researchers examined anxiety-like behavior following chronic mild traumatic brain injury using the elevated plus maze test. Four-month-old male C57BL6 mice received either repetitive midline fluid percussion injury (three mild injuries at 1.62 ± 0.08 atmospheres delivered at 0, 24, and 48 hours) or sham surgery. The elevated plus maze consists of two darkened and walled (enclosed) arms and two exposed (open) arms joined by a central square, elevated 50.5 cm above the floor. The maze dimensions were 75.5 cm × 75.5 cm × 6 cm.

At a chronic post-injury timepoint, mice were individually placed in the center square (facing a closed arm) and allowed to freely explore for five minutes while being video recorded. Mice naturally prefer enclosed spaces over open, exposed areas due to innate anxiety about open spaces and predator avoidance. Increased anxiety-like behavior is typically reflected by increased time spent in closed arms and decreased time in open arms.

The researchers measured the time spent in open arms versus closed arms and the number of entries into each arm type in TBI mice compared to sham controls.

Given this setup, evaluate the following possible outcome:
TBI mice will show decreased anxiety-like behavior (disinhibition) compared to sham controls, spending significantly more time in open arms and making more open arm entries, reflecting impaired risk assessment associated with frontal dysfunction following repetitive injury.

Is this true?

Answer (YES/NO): NO